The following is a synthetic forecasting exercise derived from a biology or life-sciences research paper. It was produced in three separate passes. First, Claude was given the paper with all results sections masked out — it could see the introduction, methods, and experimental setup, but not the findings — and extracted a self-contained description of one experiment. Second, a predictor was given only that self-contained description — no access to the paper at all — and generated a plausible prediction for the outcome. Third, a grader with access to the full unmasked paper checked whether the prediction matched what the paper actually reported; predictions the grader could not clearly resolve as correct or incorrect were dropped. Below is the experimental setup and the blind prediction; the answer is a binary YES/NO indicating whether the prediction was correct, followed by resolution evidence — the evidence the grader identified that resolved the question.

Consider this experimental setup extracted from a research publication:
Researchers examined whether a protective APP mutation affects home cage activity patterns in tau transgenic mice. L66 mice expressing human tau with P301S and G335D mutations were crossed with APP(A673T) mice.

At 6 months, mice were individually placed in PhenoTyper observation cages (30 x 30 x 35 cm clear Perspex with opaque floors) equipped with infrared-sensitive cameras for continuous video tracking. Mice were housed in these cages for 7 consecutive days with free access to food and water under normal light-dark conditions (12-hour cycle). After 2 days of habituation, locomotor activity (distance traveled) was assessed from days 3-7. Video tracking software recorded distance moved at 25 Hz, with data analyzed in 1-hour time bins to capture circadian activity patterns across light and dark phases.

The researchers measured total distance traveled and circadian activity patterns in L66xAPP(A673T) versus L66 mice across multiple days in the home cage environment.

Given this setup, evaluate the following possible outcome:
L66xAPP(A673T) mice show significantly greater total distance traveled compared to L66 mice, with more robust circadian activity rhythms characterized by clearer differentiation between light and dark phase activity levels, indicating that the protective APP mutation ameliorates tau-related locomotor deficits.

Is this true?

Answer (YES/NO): NO